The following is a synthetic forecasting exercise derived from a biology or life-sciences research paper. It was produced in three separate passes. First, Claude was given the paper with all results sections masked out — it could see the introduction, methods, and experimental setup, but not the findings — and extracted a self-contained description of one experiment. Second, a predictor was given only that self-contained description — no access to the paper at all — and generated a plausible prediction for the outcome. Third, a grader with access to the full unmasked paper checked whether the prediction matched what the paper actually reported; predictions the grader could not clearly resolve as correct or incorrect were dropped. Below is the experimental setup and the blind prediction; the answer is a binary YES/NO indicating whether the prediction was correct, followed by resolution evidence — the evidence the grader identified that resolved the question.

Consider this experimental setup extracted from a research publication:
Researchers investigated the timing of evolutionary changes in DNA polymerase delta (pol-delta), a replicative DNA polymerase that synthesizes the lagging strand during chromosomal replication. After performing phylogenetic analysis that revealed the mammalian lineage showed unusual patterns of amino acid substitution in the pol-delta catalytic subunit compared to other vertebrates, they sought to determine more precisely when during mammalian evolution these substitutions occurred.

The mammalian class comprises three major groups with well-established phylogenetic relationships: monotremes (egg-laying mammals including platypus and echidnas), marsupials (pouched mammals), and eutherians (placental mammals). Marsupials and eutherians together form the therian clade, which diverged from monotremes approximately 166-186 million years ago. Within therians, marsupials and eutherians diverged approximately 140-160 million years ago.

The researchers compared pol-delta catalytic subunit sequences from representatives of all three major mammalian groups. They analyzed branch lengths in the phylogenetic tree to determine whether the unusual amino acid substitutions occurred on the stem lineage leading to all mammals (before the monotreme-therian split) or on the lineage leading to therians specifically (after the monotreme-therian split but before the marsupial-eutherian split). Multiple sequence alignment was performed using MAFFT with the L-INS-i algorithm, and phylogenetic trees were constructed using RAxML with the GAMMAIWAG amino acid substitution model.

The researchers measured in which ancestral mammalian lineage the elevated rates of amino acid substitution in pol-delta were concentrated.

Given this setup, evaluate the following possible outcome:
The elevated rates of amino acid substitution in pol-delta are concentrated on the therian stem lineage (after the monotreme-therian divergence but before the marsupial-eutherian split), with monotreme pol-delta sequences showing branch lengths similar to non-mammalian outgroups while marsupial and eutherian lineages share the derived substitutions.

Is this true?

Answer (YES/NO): NO